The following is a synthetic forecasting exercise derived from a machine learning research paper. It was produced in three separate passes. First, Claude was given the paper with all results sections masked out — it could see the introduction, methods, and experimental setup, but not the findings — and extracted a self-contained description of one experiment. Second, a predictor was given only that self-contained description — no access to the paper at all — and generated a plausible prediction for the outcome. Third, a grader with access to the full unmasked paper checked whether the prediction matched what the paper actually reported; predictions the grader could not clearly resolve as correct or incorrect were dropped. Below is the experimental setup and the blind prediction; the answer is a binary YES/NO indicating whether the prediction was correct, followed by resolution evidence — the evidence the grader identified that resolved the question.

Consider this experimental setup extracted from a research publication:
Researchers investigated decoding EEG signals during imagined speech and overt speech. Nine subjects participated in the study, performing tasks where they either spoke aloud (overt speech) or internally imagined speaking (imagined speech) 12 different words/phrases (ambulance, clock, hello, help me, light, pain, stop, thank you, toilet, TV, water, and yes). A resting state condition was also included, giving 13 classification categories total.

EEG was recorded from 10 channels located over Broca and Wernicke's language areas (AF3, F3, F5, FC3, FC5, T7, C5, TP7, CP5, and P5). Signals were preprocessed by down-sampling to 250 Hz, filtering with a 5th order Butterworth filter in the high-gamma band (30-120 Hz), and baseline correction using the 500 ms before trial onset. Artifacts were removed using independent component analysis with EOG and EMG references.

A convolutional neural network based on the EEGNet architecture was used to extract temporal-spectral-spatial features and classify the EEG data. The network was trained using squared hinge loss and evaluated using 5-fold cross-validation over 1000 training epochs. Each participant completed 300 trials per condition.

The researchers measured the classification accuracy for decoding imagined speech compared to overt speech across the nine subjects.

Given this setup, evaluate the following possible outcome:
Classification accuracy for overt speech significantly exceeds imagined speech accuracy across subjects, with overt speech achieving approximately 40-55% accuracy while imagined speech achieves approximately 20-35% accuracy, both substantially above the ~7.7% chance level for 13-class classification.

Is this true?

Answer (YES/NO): NO